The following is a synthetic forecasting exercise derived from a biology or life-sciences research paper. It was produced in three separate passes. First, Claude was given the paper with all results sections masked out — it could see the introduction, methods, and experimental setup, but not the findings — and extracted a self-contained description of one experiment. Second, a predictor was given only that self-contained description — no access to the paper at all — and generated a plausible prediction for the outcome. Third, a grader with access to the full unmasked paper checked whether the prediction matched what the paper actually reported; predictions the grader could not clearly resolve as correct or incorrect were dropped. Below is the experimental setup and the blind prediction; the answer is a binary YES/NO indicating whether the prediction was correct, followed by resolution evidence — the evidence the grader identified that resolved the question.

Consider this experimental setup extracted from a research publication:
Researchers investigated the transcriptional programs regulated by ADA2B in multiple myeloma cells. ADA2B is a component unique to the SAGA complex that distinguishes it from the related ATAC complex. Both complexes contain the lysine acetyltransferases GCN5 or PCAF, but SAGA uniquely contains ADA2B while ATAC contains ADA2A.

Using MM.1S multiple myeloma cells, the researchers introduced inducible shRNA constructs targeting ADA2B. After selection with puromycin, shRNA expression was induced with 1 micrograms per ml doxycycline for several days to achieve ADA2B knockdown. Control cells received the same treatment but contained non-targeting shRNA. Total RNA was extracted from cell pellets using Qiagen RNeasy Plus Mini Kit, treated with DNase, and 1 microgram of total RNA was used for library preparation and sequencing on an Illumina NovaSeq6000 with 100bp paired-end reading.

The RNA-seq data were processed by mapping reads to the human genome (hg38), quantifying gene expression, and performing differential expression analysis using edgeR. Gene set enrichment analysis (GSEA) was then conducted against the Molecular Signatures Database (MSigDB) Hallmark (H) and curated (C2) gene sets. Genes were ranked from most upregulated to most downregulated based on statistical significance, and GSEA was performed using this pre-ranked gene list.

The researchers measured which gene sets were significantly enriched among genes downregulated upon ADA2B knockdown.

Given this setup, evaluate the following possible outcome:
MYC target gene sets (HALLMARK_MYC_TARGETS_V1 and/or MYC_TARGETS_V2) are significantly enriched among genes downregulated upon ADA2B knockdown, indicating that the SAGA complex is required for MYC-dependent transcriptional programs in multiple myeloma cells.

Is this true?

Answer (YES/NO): YES